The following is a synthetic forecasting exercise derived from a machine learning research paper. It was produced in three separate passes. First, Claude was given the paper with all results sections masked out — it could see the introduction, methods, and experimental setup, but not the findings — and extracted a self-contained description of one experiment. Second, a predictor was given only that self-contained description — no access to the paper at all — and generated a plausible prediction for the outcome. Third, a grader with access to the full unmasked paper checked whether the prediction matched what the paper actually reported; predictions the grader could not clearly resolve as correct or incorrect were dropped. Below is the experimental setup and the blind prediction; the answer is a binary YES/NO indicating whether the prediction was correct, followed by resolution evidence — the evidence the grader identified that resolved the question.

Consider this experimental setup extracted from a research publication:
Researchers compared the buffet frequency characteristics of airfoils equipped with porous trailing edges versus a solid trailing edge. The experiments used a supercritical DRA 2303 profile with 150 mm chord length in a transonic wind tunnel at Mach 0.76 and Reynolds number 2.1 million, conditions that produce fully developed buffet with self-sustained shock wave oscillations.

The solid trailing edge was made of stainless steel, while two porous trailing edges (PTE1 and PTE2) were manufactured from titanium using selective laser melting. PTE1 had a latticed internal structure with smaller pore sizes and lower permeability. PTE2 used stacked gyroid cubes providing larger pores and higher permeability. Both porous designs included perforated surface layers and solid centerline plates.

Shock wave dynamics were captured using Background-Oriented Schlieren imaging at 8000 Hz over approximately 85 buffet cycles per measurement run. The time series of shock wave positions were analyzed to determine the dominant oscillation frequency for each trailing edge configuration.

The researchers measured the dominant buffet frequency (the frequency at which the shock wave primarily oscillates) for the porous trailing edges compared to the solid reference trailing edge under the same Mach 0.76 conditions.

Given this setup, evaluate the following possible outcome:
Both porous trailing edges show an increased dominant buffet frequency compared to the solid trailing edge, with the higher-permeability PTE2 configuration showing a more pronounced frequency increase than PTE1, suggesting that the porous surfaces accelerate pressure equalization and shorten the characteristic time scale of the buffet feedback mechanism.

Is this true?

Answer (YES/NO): NO